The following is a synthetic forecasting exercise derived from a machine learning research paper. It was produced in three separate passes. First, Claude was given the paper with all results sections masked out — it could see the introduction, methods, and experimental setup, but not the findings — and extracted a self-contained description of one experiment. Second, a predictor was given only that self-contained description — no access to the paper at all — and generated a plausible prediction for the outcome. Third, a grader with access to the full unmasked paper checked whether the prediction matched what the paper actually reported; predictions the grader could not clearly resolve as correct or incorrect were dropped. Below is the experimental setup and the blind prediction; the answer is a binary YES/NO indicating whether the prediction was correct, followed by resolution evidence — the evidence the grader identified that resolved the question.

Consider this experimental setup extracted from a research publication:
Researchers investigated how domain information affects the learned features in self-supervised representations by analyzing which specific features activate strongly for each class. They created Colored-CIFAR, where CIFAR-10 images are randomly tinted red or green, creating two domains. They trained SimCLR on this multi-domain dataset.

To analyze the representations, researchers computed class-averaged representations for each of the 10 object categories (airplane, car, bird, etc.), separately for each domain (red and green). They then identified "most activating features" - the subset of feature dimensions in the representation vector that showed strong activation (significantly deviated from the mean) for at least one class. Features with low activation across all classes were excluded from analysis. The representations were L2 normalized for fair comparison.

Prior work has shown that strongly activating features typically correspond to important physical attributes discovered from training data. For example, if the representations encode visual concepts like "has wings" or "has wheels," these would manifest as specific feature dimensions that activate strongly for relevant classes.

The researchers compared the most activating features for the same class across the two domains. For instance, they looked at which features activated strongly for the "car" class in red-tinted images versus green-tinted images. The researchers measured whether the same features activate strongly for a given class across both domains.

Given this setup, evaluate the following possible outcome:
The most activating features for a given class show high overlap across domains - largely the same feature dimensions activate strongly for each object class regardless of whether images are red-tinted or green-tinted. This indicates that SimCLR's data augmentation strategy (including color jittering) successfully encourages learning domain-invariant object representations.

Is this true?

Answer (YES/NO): NO